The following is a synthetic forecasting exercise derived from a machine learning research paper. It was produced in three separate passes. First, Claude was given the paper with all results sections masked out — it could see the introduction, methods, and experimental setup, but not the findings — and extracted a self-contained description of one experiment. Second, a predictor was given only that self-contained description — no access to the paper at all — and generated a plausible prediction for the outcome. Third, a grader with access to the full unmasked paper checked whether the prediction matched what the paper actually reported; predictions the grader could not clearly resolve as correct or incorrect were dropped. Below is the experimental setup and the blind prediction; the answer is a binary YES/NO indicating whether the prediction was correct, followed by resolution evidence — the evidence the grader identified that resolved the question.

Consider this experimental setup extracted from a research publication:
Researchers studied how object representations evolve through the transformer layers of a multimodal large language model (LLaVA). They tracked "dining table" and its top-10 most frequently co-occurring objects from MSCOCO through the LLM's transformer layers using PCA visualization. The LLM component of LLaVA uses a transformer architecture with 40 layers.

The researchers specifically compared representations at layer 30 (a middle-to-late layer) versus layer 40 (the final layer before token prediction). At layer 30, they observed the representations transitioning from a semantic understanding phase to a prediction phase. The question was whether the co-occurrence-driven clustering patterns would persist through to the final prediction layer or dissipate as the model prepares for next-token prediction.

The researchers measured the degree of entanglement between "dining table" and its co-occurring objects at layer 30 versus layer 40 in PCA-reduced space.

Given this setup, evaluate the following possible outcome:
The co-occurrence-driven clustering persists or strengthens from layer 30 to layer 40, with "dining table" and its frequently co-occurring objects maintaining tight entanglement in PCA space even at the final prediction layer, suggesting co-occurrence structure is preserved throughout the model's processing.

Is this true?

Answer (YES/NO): YES